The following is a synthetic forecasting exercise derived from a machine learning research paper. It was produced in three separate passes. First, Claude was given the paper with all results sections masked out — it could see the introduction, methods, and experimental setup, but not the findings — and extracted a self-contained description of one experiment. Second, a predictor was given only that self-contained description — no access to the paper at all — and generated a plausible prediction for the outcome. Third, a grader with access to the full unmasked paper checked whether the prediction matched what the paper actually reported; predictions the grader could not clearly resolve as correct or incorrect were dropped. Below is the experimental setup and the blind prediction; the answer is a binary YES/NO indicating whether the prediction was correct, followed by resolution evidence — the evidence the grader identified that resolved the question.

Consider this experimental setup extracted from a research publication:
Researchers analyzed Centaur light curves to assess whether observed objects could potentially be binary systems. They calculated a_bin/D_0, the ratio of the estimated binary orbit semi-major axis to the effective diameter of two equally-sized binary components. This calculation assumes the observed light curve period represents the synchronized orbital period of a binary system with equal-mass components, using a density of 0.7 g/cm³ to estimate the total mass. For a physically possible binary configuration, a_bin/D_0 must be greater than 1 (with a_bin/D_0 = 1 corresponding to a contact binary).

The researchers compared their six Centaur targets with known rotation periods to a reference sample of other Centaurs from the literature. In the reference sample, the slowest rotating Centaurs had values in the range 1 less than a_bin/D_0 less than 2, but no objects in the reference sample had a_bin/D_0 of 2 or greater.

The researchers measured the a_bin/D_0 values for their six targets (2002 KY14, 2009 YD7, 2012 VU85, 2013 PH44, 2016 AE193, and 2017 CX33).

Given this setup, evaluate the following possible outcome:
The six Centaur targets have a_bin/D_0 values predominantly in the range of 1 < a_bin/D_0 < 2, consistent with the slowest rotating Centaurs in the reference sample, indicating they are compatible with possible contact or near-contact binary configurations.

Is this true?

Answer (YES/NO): NO